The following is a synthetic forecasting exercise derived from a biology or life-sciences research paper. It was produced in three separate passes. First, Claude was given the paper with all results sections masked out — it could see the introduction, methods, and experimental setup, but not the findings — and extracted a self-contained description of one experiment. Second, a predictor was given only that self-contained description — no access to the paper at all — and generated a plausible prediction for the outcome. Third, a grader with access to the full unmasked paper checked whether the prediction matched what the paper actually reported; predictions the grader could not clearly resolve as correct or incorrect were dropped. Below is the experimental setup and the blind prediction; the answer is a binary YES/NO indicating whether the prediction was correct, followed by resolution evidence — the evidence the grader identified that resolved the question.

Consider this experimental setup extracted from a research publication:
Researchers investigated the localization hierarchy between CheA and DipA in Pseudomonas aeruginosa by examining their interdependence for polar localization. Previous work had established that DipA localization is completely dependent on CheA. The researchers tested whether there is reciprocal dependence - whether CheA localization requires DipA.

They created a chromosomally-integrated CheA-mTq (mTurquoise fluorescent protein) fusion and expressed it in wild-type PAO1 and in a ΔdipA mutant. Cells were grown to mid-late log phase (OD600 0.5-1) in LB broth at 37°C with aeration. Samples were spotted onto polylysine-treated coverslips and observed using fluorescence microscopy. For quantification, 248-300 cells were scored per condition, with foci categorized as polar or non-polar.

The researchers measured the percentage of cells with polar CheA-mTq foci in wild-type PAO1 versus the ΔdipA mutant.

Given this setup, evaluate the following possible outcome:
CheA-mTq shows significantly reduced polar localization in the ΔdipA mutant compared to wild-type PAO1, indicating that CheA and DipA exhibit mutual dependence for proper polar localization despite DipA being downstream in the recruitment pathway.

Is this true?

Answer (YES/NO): NO